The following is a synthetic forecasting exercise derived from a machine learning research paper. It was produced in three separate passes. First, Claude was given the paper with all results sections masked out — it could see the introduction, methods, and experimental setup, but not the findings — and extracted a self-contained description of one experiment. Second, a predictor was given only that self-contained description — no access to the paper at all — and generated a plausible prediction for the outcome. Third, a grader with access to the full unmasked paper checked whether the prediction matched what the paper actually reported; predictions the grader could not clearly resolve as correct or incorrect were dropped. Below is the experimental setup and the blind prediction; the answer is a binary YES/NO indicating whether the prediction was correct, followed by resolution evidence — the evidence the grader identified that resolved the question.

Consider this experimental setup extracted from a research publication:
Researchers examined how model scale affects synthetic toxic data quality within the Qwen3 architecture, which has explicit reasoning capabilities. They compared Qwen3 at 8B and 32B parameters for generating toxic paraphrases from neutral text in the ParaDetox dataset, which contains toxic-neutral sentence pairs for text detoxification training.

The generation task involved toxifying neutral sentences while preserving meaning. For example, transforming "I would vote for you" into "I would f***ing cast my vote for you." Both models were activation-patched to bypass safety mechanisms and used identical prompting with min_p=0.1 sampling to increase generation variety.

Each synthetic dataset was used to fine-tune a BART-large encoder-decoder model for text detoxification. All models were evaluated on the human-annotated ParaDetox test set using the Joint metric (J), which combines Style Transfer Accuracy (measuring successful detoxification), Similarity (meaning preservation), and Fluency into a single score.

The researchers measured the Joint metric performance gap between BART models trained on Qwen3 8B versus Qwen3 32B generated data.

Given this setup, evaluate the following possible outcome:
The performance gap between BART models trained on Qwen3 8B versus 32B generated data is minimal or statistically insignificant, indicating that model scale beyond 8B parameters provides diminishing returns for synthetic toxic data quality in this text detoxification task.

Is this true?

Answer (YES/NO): NO